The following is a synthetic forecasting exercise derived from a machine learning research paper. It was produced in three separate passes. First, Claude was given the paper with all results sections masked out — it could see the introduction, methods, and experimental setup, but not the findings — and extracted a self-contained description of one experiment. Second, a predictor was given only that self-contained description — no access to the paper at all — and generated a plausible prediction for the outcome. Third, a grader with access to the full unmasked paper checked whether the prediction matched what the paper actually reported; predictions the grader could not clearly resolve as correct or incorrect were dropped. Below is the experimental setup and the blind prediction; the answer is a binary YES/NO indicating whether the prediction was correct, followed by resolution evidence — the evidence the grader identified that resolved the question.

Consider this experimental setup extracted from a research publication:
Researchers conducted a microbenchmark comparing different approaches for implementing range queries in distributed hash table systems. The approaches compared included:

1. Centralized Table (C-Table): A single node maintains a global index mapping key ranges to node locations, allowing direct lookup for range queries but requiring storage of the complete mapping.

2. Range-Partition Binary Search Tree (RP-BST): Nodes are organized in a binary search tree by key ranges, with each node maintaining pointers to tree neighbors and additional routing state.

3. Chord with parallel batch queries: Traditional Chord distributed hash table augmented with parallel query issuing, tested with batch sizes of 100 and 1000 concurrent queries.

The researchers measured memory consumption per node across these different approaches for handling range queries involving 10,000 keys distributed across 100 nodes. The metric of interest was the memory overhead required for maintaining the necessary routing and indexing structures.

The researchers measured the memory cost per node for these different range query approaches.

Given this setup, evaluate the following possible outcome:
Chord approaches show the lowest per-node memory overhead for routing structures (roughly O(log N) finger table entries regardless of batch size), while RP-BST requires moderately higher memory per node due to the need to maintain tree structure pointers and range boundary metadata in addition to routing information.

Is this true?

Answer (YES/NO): NO